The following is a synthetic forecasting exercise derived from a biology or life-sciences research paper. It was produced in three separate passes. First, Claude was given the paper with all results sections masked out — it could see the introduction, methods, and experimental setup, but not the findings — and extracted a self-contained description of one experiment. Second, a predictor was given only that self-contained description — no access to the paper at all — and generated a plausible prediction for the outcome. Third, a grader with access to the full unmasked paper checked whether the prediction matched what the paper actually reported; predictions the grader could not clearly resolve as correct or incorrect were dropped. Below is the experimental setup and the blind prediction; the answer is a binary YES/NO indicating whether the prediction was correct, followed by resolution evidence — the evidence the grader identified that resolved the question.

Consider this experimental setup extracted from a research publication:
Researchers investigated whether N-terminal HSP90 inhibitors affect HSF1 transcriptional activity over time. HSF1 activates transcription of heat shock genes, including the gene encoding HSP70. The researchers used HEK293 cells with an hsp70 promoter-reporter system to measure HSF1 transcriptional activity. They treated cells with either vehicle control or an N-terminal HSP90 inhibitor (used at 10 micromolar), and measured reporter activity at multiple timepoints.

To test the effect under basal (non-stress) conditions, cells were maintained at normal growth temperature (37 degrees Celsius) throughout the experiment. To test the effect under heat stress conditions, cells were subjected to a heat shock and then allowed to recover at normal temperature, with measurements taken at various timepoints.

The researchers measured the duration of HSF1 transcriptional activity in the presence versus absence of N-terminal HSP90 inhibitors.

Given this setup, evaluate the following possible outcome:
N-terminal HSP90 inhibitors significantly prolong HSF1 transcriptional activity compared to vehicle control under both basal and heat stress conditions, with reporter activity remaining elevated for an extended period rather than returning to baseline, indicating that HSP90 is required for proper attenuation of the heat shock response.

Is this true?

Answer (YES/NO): YES